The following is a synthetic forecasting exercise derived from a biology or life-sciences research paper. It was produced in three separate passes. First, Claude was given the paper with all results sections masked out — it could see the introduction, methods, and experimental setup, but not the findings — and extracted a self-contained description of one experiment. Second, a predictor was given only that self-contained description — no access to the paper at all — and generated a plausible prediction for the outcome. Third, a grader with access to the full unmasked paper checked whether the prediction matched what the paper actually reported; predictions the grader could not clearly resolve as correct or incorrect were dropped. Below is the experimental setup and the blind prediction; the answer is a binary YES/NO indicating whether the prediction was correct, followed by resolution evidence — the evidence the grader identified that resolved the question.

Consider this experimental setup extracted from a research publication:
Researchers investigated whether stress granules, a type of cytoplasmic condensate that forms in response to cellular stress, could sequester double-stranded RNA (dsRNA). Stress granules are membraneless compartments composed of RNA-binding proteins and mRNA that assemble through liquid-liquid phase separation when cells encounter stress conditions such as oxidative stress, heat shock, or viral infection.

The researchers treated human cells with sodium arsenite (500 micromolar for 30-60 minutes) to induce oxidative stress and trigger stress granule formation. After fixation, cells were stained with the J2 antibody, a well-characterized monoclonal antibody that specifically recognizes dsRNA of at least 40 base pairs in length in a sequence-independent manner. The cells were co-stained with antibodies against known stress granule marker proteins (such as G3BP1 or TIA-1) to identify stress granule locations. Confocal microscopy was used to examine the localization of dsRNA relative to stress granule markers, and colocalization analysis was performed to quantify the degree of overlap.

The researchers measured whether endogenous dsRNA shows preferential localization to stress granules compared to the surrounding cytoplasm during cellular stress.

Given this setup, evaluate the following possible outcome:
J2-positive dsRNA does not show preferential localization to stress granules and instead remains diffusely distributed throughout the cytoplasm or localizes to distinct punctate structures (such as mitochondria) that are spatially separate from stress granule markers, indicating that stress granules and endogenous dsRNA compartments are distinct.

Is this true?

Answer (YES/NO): NO